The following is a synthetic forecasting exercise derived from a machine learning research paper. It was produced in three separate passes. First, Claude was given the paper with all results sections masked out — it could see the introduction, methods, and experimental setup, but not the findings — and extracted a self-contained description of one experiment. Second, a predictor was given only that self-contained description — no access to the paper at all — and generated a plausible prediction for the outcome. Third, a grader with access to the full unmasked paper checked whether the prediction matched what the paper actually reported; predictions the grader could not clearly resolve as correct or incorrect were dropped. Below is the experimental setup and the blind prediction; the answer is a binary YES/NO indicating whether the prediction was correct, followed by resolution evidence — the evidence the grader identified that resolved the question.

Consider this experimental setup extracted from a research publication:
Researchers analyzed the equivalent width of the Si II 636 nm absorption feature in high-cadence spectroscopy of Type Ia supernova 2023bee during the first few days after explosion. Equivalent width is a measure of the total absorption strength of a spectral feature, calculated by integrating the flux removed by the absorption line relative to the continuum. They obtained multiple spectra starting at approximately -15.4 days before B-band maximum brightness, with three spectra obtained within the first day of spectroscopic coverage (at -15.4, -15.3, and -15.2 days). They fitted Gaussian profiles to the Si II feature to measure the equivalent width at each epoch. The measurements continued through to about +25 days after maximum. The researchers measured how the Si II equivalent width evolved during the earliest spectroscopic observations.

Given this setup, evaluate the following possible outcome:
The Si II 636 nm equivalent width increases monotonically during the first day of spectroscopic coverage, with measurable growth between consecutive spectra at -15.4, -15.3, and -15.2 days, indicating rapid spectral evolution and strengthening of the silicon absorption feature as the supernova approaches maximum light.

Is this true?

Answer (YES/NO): YES